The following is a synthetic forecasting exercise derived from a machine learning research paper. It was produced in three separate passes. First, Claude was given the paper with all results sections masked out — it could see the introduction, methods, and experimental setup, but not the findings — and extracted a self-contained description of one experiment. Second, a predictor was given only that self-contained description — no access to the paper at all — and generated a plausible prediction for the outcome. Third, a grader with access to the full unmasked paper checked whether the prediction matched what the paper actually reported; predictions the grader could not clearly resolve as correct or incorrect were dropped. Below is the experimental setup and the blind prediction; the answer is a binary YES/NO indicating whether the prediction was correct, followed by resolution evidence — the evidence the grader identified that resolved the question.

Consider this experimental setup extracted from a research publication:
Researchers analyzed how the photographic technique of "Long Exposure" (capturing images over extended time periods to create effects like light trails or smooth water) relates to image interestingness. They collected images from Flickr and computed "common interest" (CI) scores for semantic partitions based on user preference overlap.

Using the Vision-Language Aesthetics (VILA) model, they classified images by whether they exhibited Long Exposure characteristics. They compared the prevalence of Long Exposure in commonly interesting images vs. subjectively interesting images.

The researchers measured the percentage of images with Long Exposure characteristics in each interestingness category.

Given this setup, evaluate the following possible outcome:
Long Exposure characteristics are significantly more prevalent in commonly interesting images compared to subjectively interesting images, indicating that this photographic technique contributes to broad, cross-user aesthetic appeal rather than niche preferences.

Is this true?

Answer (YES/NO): YES